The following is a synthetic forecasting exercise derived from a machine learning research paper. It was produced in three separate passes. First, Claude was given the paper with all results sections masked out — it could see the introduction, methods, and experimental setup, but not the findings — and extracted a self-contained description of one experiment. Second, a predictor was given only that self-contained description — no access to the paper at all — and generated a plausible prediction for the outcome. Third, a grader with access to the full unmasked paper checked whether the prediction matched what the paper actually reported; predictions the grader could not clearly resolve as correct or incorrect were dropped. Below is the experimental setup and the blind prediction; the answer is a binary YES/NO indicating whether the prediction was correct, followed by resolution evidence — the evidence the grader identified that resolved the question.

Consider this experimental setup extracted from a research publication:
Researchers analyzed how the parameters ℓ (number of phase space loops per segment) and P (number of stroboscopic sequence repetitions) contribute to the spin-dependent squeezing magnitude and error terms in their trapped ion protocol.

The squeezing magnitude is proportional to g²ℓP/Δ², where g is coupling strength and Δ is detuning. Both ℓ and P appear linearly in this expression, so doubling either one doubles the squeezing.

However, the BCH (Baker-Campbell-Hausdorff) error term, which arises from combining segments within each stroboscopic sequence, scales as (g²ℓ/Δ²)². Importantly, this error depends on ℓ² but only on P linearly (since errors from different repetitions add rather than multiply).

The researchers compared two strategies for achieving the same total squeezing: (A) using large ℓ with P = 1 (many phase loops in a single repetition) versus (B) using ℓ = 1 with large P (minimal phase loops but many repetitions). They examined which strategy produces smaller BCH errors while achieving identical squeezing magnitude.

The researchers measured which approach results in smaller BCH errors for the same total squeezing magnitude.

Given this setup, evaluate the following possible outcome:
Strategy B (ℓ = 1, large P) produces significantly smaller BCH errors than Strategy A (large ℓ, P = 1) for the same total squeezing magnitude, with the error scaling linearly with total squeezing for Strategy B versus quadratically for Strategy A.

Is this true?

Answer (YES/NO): NO